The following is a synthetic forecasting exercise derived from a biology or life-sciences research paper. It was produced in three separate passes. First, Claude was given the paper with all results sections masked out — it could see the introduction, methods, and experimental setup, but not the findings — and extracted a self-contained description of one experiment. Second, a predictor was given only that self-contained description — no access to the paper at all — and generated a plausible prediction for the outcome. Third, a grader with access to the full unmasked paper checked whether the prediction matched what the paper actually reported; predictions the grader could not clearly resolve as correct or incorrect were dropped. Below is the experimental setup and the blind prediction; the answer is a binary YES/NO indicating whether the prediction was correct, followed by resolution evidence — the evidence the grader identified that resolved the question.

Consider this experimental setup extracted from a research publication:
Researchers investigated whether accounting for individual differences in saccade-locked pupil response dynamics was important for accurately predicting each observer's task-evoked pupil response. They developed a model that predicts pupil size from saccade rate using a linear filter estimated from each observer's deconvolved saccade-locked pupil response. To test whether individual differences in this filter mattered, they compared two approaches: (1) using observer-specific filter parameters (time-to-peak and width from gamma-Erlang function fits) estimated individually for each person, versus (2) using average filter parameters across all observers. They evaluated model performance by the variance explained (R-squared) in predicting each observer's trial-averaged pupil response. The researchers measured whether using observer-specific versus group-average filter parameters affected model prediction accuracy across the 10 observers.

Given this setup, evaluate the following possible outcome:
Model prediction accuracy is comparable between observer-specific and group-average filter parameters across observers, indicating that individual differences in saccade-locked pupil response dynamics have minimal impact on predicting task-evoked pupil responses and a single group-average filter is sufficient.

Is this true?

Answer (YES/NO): NO